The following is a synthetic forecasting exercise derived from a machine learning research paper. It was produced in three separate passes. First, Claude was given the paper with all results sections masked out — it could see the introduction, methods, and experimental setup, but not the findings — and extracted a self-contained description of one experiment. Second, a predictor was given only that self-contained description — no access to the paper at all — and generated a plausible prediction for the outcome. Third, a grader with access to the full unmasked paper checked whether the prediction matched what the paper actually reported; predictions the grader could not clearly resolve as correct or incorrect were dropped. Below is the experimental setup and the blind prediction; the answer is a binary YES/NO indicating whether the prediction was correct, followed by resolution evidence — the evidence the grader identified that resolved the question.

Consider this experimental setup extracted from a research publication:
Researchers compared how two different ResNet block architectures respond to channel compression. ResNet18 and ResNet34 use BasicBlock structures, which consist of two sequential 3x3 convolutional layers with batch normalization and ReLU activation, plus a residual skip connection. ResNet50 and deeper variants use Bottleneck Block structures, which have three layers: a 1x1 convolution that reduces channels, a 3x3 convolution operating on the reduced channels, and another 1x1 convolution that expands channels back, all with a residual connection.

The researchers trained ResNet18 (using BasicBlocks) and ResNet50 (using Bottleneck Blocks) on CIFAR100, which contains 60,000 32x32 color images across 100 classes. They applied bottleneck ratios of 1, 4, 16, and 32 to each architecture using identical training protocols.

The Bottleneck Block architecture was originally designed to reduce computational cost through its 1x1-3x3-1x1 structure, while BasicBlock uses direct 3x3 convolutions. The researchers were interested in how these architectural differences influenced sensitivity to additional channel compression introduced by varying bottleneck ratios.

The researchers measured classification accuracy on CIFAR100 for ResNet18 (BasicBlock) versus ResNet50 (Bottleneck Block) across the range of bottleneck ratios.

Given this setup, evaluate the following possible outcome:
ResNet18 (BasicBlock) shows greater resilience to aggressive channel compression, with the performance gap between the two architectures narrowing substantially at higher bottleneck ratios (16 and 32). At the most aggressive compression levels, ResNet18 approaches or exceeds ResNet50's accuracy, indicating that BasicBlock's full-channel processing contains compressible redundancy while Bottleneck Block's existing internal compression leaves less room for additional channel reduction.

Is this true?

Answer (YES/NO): NO